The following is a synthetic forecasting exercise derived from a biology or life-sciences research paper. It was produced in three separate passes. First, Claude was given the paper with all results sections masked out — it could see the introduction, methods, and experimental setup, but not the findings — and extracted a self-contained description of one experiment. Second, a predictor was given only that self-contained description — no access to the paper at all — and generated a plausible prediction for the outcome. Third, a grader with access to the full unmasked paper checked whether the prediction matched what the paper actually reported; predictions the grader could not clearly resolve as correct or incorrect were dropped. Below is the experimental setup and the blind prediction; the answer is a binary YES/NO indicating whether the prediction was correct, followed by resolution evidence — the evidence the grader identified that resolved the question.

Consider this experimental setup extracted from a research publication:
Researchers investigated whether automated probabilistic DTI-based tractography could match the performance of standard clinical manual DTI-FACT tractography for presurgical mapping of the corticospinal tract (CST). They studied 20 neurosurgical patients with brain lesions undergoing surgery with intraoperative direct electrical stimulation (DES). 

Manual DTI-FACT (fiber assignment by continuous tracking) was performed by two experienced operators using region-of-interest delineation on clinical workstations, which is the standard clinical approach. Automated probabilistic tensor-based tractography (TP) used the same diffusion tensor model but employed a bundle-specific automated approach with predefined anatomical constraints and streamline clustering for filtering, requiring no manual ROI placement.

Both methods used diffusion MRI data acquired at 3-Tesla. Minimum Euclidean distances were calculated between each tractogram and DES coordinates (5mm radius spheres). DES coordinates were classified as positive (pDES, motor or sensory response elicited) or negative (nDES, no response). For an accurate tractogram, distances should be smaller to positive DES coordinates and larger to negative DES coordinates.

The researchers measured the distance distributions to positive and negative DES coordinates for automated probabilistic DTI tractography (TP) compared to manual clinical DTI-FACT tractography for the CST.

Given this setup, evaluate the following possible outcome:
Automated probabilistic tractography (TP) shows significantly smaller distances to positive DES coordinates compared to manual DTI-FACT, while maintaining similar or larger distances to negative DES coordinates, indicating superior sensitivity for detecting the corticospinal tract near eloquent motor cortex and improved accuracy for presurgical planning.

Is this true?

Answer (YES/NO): NO